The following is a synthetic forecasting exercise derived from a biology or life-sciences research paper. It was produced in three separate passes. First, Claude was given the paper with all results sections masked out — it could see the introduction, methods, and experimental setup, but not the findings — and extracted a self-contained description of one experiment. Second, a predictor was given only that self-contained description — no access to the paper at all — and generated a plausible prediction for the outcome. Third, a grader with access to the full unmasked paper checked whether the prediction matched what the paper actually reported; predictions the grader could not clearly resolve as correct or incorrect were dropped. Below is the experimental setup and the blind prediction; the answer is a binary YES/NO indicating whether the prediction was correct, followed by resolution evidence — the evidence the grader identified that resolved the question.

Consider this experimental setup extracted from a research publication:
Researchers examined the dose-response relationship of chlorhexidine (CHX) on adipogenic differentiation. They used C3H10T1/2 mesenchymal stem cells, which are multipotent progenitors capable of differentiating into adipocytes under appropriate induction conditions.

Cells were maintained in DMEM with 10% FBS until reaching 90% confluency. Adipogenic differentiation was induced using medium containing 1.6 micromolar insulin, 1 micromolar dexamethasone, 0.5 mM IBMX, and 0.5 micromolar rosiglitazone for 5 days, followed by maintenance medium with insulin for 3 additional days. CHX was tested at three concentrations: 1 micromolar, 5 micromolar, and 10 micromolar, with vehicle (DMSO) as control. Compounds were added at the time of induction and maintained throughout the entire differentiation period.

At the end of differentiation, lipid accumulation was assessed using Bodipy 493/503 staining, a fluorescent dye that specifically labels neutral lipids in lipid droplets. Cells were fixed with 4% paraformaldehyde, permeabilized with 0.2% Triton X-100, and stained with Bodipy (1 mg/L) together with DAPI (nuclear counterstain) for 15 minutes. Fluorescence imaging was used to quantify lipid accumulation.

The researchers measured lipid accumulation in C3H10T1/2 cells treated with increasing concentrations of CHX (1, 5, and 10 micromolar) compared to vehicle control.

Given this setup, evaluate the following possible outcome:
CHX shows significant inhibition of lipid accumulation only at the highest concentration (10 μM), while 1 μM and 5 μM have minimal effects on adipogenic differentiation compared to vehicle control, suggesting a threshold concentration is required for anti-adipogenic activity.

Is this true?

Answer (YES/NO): NO